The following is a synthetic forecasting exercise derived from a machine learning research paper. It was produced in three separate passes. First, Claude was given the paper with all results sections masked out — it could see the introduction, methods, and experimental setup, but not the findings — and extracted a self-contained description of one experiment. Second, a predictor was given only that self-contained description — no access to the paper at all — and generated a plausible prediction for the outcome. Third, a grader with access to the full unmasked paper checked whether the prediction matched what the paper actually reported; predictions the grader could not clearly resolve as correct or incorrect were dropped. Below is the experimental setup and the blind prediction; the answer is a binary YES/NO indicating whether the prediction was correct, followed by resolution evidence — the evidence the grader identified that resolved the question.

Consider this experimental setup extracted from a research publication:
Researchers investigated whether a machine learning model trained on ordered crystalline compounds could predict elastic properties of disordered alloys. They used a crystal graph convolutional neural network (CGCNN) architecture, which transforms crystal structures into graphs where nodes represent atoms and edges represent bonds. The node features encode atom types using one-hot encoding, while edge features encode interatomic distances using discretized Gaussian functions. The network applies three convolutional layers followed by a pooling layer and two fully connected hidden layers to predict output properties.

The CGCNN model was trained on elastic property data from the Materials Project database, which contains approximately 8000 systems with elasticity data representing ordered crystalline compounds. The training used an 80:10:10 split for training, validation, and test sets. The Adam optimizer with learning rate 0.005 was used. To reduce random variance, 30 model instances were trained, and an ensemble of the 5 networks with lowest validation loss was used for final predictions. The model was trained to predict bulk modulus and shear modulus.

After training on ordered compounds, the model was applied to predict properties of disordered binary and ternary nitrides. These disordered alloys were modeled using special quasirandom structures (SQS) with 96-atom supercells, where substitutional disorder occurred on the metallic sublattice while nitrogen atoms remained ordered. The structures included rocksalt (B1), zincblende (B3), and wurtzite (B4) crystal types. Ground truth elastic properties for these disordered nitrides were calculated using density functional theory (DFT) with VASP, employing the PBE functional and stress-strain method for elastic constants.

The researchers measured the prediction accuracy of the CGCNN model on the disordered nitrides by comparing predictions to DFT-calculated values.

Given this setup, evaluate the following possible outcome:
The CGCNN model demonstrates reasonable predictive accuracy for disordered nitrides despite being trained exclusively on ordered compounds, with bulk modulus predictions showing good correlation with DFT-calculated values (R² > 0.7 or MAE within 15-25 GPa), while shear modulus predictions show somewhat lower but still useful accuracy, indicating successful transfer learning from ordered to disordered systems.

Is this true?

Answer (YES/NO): YES